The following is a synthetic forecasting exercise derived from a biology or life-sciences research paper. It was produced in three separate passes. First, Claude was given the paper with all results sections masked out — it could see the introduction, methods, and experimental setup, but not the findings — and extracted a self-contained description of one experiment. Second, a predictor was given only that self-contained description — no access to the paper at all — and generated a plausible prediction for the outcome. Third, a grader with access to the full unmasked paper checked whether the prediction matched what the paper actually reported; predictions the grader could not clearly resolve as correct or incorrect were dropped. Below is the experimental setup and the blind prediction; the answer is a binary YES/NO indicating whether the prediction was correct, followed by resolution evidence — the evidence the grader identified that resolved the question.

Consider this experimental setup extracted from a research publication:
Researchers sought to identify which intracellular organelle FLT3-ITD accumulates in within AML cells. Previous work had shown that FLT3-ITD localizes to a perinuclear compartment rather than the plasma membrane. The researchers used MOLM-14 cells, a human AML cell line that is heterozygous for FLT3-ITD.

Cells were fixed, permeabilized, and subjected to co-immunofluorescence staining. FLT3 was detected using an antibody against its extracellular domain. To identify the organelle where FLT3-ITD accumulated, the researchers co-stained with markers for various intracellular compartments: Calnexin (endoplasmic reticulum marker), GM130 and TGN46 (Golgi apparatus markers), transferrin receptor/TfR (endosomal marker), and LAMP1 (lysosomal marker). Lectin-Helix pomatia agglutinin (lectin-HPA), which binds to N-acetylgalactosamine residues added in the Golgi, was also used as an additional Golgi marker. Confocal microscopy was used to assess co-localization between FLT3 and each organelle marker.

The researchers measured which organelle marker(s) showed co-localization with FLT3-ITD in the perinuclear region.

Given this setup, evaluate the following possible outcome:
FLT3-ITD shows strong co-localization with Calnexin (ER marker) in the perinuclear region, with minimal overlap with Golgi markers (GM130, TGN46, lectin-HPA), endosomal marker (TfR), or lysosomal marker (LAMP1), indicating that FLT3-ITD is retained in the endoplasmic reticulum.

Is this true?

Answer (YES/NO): NO